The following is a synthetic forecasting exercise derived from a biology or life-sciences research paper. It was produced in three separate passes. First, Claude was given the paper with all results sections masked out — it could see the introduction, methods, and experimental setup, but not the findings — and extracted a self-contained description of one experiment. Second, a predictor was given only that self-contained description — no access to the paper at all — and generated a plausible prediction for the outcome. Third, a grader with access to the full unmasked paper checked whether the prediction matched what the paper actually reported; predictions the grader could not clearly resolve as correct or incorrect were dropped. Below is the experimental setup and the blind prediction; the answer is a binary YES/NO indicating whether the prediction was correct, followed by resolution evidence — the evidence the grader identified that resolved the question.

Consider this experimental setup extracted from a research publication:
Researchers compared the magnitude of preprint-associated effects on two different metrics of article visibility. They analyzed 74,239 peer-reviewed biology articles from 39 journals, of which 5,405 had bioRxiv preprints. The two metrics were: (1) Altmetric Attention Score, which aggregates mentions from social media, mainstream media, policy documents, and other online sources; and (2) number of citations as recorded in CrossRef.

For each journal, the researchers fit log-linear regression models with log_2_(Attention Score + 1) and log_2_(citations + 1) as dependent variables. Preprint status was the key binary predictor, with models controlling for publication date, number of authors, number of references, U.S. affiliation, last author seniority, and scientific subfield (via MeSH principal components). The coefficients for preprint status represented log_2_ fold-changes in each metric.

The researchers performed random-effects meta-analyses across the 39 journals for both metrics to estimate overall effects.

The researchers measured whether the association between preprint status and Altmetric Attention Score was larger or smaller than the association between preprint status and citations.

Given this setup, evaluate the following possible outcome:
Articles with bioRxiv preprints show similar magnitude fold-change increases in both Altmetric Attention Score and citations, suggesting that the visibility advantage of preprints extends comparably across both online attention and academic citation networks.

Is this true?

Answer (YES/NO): NO